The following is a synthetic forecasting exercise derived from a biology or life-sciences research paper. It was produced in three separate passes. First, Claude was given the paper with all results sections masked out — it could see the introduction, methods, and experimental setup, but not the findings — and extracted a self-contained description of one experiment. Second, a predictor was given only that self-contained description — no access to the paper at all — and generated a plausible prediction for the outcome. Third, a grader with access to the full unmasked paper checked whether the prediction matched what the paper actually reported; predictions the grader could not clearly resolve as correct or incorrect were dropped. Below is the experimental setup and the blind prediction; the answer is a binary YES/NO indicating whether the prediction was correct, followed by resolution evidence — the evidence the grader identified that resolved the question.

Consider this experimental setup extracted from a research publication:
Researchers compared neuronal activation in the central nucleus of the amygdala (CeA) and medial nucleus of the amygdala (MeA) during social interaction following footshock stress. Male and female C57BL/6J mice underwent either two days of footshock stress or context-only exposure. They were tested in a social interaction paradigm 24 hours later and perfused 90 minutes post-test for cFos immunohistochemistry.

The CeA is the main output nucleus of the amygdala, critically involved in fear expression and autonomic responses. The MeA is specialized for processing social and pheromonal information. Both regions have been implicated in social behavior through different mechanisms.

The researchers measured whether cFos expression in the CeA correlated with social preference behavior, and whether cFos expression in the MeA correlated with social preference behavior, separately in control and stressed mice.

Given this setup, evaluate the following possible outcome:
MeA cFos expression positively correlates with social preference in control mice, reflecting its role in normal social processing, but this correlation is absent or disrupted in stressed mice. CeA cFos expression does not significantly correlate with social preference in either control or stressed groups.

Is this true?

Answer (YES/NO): NO